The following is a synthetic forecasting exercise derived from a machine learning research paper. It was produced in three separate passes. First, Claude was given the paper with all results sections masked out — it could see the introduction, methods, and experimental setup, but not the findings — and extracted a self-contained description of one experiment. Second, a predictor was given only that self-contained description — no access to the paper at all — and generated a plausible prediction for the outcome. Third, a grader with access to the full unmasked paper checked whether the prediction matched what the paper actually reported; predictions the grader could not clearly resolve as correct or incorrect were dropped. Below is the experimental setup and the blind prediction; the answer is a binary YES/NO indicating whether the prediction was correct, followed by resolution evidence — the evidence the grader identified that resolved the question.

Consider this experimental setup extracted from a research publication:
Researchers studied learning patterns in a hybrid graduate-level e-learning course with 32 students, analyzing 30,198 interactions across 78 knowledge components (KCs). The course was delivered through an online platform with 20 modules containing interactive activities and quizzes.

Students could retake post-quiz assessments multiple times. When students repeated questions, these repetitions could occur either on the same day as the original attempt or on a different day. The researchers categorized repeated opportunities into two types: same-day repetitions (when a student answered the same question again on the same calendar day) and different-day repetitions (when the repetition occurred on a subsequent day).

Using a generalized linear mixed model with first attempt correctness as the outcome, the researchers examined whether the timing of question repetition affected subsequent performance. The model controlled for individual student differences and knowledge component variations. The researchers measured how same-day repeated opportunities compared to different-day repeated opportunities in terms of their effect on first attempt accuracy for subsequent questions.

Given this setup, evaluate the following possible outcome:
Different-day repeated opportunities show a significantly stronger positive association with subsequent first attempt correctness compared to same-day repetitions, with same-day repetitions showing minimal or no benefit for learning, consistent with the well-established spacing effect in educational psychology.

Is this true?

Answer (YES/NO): NO